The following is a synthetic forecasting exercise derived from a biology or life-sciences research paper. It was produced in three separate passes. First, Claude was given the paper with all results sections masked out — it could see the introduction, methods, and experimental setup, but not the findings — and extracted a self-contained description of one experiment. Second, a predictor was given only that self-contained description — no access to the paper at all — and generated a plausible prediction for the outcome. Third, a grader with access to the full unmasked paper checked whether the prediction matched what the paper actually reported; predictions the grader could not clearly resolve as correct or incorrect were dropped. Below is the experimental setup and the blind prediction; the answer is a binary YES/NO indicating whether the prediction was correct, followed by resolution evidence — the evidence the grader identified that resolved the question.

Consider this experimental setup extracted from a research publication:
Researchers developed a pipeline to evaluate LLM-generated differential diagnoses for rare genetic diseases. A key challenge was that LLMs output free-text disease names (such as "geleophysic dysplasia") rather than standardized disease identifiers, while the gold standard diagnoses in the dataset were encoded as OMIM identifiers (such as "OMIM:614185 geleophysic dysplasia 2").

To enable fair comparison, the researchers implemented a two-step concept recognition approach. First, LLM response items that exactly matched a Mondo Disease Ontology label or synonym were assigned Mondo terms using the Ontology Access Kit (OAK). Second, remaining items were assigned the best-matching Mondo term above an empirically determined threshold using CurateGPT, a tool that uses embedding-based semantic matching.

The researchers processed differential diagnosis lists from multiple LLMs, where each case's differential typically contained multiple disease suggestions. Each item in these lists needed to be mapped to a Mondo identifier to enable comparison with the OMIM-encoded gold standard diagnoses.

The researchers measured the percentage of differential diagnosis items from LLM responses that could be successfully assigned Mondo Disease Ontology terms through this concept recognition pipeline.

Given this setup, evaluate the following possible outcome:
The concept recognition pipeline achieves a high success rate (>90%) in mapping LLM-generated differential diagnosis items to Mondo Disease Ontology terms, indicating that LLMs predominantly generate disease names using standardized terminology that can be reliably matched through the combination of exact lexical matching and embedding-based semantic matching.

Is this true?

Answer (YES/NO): YES